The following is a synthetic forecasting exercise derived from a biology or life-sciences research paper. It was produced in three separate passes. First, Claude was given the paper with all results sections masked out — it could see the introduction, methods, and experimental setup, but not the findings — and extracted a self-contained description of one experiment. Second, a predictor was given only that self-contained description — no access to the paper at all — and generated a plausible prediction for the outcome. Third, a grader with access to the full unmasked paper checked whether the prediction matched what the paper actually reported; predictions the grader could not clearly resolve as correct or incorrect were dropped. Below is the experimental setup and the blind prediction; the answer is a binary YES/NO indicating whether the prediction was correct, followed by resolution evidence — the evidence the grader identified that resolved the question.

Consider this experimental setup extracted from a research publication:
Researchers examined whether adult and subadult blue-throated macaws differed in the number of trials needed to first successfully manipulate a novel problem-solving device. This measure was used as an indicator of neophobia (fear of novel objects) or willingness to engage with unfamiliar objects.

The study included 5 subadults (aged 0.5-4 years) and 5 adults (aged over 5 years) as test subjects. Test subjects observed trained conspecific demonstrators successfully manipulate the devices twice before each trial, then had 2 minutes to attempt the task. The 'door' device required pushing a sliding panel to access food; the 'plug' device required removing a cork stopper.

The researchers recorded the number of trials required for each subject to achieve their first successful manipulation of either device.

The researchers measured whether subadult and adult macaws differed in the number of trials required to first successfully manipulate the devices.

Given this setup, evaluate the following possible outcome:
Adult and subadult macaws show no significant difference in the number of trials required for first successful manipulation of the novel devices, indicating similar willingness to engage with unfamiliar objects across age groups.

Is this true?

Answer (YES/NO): YES